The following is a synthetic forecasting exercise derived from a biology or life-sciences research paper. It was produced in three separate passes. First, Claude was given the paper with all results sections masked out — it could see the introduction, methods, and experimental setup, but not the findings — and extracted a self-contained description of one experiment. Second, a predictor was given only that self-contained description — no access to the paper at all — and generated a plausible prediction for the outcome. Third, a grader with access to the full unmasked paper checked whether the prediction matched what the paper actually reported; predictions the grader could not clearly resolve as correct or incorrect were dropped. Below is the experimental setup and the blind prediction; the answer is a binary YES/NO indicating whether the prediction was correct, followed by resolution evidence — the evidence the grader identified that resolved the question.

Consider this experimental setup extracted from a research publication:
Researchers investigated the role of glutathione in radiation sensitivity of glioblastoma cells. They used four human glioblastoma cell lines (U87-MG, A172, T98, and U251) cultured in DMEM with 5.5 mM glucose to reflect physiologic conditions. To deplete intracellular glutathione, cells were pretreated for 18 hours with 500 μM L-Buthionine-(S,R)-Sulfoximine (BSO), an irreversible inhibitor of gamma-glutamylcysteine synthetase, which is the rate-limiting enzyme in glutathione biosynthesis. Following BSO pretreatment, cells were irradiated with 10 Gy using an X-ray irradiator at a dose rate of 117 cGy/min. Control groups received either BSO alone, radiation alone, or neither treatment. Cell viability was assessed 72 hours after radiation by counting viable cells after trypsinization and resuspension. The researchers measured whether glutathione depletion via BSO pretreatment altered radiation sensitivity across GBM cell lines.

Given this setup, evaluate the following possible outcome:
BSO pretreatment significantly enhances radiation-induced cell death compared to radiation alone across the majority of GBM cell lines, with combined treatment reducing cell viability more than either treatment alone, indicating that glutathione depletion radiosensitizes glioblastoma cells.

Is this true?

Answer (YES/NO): NO